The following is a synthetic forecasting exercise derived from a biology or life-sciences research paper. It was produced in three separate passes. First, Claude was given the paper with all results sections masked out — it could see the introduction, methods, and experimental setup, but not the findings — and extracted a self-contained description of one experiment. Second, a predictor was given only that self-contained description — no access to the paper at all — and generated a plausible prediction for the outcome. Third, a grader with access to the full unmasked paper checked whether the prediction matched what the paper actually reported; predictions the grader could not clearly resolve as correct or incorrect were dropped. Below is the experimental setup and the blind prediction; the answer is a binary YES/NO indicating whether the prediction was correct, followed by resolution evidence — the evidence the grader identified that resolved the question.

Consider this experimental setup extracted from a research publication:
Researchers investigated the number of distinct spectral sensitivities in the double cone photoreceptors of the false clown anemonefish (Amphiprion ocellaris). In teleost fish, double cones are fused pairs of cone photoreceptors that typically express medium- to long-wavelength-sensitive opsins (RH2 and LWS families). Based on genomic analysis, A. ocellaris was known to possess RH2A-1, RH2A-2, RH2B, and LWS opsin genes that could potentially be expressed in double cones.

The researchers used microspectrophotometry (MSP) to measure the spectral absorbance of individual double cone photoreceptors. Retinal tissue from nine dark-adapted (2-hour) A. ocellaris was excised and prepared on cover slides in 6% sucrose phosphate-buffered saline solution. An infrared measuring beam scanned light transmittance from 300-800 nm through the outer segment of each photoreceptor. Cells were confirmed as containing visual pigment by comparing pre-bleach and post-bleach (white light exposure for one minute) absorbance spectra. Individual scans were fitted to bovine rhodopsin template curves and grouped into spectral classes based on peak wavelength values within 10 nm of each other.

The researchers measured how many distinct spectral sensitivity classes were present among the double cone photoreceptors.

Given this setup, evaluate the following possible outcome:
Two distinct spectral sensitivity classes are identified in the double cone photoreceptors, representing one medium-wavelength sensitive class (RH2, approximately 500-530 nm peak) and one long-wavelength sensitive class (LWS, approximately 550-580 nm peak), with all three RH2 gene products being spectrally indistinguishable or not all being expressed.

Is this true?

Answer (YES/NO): NO